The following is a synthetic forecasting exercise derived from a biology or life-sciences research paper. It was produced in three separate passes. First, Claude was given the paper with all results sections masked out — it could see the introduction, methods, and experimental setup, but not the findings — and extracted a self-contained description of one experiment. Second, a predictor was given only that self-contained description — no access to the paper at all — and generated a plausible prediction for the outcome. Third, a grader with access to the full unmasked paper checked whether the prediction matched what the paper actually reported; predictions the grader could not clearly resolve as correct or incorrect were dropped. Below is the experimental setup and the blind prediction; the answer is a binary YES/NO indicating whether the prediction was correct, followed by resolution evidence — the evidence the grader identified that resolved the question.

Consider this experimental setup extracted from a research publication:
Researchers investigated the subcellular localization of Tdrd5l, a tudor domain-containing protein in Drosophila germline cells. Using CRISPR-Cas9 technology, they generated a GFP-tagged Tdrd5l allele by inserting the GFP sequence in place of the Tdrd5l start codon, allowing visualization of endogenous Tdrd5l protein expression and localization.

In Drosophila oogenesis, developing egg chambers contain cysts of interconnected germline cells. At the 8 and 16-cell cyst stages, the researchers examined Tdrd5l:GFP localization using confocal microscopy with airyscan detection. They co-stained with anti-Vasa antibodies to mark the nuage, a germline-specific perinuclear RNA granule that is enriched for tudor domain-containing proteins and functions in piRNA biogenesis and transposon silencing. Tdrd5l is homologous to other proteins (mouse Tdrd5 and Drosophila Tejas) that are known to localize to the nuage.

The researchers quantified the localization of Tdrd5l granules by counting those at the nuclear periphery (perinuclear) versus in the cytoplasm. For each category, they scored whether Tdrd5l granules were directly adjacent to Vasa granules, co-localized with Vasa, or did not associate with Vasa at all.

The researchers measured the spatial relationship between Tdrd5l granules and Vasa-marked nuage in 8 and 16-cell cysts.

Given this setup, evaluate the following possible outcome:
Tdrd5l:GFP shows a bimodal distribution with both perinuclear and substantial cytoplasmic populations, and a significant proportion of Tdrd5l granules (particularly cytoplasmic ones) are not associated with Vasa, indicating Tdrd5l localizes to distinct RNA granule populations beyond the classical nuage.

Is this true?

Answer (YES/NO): NO